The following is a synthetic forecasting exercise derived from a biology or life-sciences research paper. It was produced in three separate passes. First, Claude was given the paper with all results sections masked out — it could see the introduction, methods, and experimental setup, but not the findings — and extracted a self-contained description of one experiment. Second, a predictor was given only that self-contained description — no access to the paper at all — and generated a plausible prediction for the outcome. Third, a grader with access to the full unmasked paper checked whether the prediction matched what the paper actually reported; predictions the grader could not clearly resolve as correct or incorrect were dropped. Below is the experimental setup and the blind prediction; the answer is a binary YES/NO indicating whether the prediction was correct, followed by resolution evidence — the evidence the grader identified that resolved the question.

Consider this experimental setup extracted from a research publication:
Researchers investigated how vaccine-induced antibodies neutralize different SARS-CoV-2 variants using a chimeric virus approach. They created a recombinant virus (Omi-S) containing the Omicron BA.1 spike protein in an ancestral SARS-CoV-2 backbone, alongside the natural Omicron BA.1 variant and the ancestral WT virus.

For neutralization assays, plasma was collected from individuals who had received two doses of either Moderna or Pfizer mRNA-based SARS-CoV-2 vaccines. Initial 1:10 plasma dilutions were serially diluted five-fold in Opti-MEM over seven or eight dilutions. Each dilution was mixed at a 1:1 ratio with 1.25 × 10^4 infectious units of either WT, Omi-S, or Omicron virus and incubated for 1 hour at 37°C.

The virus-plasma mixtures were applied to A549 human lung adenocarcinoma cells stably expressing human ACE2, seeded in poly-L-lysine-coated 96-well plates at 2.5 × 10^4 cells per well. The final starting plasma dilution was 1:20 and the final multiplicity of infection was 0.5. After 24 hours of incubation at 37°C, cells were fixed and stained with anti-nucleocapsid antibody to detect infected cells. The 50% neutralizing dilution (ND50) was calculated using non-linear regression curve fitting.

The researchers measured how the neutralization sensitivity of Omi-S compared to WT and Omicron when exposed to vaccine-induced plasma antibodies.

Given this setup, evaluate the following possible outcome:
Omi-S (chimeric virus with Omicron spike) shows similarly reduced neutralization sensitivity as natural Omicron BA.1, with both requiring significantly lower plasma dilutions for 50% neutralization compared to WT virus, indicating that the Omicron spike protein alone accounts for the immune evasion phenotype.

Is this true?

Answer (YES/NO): YES